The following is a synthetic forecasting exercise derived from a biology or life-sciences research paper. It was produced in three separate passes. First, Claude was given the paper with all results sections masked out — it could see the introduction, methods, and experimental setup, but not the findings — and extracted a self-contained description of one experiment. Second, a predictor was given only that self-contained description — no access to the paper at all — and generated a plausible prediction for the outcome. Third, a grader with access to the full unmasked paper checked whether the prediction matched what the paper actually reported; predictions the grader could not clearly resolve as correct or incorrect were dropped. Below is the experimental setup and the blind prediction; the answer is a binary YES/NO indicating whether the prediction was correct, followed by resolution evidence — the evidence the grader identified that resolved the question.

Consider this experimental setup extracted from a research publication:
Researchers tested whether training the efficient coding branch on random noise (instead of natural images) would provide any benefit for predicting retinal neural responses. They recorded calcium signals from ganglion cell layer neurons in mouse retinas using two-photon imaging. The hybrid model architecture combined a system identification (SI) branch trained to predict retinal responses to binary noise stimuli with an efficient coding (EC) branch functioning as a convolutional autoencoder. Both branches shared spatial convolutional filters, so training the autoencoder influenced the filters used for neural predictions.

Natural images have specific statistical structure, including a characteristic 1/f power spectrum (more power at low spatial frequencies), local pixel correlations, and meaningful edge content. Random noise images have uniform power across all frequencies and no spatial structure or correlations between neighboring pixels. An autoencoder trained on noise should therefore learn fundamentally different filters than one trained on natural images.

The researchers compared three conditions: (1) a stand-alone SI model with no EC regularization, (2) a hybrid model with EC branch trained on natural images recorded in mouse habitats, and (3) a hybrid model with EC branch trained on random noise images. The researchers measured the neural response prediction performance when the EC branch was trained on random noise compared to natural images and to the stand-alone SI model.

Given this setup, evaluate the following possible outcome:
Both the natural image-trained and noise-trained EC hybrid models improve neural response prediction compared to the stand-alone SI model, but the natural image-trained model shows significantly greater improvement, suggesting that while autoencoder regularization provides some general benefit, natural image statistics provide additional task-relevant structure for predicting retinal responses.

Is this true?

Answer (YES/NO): YES